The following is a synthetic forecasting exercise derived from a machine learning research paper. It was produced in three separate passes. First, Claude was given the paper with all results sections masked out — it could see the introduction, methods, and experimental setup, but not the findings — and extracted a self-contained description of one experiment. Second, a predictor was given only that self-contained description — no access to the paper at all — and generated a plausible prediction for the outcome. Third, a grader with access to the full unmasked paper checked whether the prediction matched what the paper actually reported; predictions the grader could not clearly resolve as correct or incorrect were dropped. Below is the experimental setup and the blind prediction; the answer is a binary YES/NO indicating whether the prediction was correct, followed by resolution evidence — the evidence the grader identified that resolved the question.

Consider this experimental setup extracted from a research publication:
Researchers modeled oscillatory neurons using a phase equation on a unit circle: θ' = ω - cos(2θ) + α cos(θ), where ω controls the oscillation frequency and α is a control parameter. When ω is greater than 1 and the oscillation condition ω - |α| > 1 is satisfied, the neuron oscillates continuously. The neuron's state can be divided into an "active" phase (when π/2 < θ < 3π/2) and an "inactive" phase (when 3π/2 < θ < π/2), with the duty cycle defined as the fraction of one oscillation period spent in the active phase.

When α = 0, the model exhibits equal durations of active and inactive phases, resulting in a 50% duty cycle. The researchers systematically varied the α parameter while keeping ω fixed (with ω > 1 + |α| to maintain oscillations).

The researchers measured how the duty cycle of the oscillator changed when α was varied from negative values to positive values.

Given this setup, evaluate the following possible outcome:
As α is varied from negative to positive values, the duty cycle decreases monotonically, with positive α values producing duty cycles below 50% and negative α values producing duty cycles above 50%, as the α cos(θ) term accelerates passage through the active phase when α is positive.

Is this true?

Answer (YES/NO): YES